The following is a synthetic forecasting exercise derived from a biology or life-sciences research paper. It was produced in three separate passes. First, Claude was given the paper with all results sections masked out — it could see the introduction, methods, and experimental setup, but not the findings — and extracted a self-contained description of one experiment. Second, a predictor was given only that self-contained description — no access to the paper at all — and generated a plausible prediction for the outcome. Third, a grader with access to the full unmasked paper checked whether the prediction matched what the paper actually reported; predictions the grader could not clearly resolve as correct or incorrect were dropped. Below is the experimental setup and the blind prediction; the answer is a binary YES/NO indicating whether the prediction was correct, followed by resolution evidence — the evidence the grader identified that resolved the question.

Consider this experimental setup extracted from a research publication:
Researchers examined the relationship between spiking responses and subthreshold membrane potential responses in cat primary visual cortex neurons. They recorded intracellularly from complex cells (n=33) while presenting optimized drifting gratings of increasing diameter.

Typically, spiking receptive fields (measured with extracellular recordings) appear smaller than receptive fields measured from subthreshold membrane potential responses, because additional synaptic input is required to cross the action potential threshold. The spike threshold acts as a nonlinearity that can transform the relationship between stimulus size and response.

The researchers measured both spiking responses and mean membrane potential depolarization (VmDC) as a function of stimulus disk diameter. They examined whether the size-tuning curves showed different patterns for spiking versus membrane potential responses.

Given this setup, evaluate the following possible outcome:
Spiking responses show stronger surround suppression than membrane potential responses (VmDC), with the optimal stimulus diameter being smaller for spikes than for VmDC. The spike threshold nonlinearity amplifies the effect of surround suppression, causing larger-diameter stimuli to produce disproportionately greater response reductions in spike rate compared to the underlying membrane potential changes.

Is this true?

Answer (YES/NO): YES